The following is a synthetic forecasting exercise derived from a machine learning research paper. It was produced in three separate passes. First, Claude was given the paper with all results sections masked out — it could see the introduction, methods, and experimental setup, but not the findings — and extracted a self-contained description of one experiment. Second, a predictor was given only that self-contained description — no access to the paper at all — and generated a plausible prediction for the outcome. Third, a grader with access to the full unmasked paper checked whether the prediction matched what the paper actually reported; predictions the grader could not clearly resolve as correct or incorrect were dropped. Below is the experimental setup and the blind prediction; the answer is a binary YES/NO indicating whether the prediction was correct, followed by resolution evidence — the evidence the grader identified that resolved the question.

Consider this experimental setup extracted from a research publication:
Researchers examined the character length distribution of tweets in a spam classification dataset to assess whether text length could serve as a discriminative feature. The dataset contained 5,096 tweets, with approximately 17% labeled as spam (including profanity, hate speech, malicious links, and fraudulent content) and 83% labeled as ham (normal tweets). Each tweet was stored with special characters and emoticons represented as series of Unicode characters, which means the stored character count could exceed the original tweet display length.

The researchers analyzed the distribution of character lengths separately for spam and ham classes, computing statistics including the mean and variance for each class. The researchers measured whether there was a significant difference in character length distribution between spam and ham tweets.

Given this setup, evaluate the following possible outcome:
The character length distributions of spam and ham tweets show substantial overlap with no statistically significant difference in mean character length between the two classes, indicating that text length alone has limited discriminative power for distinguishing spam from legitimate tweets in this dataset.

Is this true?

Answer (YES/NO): YES